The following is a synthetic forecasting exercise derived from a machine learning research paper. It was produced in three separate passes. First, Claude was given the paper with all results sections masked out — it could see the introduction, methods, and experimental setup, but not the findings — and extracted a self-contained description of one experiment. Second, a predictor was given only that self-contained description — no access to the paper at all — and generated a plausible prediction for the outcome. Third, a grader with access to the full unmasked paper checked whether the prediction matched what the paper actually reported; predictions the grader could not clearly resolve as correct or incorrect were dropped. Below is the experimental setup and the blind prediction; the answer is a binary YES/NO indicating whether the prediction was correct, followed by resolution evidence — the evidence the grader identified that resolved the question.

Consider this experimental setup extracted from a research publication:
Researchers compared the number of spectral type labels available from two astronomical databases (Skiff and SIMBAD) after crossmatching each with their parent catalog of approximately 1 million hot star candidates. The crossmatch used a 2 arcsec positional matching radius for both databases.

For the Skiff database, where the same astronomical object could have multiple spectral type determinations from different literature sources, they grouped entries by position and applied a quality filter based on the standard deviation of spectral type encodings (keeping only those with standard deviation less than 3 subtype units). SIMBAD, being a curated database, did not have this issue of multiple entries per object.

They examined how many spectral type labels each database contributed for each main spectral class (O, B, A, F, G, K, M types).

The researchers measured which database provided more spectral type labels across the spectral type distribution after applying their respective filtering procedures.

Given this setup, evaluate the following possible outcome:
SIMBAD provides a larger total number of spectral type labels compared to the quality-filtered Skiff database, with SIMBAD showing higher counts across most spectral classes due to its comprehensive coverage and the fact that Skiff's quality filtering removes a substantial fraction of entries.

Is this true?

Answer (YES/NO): YES